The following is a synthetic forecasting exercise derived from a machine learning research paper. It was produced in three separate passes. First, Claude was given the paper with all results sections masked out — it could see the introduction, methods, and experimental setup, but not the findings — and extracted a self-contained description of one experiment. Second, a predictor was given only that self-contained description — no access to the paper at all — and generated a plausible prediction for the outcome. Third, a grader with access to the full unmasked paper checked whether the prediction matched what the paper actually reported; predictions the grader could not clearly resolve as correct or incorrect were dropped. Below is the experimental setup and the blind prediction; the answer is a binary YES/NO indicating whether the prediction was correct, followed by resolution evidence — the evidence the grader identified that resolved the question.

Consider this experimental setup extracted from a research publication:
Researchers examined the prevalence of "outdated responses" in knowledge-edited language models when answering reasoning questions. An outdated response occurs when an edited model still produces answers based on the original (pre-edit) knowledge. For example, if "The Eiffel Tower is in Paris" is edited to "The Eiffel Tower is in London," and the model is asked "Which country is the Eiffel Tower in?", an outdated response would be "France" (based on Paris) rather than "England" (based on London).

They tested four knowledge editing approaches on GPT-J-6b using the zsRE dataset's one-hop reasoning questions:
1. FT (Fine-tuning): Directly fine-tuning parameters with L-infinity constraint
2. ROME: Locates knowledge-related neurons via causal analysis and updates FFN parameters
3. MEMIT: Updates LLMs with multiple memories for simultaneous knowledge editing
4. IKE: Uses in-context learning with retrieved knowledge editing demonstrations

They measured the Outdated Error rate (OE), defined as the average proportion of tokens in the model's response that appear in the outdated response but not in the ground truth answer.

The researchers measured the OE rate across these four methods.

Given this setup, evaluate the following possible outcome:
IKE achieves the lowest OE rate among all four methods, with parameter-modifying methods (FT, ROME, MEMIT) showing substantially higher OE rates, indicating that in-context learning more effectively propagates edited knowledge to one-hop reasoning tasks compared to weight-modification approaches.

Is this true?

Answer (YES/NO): NO